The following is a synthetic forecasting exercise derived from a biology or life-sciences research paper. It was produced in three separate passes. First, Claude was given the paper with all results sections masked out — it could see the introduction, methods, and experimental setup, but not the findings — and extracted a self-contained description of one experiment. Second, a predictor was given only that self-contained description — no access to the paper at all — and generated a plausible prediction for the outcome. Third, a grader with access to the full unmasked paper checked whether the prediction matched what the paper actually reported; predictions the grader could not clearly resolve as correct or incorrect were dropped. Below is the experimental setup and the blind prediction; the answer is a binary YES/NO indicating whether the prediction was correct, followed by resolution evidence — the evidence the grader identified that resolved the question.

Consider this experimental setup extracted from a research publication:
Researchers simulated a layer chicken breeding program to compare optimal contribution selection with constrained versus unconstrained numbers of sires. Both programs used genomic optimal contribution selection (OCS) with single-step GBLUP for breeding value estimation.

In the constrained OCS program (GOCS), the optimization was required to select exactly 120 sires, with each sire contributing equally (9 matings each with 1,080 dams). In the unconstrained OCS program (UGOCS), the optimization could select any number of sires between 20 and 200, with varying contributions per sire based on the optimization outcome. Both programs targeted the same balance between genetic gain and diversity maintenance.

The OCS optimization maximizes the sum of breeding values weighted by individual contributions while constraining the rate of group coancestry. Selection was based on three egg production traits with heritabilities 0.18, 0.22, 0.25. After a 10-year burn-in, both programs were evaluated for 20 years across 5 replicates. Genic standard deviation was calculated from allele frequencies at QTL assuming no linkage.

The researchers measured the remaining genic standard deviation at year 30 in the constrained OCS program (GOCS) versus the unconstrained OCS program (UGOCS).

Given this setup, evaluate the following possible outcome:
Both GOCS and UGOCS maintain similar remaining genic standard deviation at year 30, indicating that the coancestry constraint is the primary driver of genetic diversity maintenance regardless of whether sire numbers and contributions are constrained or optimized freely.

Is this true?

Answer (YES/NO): NO